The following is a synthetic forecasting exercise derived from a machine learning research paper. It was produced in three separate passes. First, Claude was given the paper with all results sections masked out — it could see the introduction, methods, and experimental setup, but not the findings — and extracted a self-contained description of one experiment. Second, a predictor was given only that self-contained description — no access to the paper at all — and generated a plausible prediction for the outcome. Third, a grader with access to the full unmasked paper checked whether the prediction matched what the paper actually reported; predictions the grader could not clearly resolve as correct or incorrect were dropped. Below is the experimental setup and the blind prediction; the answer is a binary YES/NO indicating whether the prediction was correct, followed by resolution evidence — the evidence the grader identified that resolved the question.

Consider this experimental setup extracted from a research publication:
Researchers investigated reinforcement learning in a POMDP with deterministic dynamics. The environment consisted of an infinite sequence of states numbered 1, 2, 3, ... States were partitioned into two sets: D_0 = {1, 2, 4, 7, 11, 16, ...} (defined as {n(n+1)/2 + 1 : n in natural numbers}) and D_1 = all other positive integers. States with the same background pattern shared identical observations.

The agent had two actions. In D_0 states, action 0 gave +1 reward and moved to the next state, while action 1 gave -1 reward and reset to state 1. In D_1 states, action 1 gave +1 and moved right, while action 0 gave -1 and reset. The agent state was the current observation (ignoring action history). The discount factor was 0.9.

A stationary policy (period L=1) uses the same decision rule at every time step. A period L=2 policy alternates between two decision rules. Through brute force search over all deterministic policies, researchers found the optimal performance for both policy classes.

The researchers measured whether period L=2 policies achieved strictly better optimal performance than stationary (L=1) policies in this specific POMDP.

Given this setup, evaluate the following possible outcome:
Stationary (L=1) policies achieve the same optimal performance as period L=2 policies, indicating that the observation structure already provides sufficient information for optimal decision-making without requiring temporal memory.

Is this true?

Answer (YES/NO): YES